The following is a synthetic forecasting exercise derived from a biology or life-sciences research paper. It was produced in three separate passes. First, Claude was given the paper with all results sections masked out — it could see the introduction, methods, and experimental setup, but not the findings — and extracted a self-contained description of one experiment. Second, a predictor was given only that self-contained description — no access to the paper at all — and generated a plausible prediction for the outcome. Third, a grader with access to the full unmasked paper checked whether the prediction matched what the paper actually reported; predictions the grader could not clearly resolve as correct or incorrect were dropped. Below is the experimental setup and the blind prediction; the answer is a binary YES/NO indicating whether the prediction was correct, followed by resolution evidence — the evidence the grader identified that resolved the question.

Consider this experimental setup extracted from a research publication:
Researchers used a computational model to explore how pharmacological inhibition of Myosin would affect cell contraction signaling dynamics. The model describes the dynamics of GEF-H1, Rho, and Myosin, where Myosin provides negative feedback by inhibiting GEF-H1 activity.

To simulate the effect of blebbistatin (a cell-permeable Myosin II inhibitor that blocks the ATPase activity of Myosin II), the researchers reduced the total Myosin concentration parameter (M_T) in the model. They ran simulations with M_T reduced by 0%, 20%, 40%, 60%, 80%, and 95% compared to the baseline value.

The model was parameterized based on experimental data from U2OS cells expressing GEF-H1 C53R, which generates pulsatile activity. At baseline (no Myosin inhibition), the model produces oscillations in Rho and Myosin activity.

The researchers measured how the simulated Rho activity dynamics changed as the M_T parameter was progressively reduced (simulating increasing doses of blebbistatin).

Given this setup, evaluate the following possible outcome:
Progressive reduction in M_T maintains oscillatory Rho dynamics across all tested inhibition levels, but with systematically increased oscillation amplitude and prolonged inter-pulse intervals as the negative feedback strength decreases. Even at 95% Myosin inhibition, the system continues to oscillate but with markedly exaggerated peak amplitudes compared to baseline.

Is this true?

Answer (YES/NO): NO